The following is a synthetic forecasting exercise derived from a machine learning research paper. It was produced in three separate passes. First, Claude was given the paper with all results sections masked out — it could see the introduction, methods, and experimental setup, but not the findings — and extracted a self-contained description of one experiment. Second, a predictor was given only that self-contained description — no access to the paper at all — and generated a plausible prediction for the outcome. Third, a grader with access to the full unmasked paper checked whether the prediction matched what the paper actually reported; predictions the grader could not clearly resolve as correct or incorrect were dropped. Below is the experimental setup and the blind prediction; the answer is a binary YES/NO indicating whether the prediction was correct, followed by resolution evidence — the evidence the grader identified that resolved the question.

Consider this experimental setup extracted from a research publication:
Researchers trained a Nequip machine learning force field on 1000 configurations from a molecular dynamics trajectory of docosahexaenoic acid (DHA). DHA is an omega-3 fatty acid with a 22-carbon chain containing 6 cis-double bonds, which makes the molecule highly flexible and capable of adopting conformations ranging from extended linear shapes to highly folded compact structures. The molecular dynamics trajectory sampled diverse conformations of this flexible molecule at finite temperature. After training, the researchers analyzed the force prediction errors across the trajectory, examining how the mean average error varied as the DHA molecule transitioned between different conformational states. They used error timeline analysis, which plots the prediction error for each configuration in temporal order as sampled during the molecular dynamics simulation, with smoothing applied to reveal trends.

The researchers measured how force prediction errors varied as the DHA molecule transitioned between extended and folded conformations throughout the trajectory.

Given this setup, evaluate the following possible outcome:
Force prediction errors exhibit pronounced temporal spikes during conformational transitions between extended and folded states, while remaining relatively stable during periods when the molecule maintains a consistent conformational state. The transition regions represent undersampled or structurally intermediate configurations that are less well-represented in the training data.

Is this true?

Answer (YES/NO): NO